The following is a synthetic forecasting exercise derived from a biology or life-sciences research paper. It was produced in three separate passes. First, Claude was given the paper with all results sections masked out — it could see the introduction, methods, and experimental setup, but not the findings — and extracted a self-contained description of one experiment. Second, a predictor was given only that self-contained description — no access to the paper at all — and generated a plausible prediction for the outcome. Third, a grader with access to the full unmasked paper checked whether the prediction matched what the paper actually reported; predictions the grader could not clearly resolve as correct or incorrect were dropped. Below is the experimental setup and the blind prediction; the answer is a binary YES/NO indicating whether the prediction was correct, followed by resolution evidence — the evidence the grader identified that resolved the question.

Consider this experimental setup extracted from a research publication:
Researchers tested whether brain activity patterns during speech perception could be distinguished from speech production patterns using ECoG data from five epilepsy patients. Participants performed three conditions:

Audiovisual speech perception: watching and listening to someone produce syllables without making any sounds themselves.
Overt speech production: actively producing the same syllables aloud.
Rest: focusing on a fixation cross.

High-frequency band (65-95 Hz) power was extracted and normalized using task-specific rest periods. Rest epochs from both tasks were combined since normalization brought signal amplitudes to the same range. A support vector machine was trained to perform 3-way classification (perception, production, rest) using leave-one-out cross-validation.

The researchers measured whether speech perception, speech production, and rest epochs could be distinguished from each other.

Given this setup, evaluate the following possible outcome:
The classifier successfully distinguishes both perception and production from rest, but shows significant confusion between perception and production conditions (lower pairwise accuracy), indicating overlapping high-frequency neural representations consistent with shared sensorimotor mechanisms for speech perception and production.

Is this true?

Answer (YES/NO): NO